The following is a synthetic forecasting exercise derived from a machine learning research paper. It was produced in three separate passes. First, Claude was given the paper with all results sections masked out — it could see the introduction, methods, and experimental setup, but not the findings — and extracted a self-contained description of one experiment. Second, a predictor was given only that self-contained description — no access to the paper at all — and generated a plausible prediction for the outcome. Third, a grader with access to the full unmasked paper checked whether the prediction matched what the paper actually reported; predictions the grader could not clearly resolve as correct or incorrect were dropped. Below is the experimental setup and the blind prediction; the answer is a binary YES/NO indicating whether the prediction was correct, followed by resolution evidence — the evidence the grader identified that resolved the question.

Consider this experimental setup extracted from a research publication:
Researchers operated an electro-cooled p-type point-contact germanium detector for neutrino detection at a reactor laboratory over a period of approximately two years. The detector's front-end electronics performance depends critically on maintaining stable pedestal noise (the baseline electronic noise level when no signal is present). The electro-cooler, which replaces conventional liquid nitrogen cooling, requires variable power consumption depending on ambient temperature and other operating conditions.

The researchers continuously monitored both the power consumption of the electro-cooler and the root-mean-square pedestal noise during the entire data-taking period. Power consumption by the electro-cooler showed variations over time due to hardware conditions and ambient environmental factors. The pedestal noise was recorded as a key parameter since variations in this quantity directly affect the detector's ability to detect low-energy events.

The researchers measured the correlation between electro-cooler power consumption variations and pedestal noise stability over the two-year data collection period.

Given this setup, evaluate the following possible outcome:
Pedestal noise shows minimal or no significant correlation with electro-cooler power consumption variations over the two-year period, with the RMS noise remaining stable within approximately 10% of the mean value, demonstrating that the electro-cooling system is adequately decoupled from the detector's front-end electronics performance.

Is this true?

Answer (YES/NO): YES